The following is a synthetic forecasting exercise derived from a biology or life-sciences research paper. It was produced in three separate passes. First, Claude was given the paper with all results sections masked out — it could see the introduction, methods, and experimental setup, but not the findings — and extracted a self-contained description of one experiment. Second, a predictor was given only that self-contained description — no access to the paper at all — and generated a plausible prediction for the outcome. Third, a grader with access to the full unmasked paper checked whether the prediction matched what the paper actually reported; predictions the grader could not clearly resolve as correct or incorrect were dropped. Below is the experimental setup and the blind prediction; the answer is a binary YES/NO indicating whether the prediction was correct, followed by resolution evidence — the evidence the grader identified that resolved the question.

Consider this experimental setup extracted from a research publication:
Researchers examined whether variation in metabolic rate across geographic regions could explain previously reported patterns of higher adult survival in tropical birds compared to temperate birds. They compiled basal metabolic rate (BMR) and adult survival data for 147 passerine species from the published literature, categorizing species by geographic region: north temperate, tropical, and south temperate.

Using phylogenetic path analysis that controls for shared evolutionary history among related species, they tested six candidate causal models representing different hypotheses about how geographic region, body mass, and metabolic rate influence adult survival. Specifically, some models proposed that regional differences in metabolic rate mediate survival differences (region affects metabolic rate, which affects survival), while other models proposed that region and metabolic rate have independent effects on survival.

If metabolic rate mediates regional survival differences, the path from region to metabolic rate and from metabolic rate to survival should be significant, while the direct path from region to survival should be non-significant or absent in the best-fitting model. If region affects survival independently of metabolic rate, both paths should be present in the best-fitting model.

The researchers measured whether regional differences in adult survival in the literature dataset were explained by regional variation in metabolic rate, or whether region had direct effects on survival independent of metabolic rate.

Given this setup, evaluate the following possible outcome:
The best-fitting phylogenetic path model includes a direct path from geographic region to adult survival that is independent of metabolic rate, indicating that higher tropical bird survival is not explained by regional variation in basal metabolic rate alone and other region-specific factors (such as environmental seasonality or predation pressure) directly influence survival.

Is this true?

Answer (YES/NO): YES